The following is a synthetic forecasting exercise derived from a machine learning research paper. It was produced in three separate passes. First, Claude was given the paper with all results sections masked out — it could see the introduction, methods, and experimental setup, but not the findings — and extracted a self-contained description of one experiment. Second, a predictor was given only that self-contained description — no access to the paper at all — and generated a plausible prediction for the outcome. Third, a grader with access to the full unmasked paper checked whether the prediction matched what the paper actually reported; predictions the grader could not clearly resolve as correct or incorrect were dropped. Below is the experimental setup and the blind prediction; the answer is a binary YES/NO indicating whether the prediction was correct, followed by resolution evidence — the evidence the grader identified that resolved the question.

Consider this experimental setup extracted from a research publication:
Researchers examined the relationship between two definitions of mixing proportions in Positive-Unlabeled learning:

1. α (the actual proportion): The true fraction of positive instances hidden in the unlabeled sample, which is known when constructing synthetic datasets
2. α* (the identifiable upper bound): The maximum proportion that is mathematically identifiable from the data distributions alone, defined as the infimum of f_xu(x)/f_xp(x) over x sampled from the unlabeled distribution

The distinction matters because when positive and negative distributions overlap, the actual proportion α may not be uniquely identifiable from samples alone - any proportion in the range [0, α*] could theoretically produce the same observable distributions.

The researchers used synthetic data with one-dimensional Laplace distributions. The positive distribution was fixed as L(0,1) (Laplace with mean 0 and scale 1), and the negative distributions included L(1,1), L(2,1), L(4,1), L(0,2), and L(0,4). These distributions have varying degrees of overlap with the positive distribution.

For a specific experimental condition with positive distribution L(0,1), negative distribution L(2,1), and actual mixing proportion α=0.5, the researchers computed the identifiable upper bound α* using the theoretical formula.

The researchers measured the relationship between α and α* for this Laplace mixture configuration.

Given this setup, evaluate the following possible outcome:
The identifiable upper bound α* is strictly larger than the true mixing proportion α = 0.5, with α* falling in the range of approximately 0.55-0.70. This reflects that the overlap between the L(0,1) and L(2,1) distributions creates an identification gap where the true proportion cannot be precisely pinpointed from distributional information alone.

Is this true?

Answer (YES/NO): YES